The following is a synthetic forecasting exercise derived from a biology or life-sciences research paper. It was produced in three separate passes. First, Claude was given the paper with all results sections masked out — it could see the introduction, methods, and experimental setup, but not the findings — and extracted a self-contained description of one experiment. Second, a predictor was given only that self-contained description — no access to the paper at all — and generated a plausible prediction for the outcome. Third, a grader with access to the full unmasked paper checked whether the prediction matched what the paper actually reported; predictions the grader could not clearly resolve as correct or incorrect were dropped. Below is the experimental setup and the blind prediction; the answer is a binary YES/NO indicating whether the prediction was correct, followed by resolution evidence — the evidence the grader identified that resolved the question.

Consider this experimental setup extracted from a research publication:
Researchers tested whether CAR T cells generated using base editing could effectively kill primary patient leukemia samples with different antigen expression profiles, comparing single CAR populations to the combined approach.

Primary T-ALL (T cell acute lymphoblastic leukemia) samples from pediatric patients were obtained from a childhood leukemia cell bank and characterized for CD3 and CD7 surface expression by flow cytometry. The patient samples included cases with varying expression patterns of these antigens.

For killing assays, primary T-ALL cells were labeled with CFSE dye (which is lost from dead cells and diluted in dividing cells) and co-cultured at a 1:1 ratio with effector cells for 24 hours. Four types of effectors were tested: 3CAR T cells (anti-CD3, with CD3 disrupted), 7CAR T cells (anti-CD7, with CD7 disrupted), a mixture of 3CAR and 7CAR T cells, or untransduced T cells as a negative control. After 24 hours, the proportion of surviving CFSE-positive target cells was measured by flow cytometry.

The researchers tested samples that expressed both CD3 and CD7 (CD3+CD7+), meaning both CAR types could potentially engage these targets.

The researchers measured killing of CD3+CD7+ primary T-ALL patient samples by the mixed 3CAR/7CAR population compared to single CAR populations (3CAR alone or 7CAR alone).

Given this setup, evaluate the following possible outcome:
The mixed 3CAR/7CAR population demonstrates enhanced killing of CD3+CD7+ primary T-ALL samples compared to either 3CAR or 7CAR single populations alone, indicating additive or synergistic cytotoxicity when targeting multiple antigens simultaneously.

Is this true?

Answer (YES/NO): YES